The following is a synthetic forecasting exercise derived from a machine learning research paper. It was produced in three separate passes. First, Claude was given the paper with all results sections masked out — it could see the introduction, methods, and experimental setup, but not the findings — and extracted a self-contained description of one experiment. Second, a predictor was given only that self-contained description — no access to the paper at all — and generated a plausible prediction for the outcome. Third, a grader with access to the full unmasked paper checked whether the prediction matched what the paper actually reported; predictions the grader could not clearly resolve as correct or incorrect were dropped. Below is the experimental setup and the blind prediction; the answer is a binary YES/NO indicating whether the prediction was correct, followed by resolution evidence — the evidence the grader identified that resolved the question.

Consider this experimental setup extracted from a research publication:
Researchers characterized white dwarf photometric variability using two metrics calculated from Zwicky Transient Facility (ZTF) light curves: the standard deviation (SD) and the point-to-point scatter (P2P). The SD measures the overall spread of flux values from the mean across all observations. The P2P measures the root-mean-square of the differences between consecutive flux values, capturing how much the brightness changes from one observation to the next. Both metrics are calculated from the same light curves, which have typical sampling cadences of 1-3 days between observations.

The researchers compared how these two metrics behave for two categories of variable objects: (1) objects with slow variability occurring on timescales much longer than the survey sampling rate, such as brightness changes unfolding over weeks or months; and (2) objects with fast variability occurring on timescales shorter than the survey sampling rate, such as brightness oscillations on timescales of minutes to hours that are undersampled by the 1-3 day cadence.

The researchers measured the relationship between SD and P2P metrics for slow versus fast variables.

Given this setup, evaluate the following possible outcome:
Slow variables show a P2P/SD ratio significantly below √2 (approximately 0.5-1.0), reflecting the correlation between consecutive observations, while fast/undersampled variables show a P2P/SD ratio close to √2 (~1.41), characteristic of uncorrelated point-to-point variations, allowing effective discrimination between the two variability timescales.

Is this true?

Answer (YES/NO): NO